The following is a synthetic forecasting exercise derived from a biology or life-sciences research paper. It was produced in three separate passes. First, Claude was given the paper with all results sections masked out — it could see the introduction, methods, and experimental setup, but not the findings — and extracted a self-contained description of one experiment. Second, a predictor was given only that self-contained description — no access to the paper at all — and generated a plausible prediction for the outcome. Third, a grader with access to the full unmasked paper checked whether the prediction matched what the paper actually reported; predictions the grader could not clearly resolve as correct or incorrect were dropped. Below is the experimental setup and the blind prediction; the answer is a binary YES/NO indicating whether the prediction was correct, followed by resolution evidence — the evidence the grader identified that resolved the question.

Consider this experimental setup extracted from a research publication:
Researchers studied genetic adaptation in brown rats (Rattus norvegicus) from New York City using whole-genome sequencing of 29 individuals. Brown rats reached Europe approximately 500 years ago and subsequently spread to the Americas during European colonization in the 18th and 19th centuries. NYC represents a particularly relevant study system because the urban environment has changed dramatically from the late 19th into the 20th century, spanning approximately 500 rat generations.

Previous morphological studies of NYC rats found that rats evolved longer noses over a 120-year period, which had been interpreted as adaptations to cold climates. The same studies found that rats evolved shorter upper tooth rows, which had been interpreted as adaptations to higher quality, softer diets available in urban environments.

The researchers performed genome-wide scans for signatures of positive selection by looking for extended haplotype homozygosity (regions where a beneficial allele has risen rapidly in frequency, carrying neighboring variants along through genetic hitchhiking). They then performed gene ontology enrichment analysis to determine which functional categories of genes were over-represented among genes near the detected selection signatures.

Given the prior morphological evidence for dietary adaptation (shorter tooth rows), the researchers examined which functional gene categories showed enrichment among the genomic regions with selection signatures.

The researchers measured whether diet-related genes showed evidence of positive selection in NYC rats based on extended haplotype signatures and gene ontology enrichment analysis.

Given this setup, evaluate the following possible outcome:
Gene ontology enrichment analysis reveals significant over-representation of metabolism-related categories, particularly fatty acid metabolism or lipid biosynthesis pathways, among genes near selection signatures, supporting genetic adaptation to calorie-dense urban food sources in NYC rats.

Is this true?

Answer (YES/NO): NO